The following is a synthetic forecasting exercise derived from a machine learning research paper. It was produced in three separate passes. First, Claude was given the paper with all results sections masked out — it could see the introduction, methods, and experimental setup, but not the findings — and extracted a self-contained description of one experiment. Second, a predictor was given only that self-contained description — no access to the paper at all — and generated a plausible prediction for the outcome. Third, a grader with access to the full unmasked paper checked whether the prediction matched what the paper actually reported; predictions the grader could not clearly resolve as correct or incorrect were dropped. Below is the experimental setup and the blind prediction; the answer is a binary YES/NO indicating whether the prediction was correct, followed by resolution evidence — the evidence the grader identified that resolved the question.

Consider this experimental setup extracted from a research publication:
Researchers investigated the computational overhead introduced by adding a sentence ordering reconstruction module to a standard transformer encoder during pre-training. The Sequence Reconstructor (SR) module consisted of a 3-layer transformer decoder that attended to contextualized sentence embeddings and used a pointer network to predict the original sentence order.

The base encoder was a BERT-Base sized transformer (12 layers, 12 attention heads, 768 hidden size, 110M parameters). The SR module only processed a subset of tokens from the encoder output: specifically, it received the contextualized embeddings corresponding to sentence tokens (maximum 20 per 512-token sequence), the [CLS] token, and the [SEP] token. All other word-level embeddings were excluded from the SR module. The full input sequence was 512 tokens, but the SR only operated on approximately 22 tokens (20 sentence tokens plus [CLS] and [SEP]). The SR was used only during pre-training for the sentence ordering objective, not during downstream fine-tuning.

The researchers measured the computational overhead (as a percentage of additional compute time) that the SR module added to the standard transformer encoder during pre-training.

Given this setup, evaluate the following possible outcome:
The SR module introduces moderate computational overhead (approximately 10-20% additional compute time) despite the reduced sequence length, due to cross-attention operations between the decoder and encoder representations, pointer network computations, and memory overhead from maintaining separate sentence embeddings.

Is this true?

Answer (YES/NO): NO